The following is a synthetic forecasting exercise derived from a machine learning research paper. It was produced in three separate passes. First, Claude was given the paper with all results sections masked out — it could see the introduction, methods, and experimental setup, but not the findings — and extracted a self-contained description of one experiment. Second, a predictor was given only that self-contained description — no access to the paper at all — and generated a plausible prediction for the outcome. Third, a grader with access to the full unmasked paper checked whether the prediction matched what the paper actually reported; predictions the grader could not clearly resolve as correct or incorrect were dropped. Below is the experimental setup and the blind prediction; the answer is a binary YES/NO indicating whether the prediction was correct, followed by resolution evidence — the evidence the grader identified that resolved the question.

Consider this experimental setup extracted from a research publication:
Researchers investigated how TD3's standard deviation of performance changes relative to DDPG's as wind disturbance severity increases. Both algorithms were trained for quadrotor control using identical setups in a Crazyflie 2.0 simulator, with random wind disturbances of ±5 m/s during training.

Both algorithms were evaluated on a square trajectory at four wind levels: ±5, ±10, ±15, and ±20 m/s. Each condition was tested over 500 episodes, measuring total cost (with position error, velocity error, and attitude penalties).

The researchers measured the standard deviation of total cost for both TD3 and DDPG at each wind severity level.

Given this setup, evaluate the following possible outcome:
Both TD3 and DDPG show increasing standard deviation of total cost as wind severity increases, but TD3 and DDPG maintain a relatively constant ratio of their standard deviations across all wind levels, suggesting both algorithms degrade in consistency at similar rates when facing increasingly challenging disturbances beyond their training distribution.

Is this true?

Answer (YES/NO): NO